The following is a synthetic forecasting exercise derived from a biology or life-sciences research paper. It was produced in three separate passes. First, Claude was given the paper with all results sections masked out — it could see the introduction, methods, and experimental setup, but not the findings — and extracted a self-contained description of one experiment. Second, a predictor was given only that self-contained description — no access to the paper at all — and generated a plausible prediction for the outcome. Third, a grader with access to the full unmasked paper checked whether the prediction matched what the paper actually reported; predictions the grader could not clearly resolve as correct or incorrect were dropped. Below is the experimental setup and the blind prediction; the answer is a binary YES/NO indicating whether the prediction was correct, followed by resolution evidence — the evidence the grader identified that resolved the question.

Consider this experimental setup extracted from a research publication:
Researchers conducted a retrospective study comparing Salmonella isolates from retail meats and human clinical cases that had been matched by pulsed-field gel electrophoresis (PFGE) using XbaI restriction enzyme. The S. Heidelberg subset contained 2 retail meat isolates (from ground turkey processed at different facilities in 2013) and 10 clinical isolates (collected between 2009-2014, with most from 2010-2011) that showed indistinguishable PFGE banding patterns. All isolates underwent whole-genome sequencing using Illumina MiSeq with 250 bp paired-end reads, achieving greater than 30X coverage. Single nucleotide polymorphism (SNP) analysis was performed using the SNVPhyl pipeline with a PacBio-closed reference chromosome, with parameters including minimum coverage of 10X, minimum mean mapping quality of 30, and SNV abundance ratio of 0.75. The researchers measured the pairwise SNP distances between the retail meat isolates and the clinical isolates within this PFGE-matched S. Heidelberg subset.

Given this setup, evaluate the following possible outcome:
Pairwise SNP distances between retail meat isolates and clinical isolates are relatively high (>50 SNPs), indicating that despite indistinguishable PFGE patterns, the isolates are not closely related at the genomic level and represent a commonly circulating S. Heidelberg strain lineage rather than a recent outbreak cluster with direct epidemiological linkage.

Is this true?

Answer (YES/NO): NO